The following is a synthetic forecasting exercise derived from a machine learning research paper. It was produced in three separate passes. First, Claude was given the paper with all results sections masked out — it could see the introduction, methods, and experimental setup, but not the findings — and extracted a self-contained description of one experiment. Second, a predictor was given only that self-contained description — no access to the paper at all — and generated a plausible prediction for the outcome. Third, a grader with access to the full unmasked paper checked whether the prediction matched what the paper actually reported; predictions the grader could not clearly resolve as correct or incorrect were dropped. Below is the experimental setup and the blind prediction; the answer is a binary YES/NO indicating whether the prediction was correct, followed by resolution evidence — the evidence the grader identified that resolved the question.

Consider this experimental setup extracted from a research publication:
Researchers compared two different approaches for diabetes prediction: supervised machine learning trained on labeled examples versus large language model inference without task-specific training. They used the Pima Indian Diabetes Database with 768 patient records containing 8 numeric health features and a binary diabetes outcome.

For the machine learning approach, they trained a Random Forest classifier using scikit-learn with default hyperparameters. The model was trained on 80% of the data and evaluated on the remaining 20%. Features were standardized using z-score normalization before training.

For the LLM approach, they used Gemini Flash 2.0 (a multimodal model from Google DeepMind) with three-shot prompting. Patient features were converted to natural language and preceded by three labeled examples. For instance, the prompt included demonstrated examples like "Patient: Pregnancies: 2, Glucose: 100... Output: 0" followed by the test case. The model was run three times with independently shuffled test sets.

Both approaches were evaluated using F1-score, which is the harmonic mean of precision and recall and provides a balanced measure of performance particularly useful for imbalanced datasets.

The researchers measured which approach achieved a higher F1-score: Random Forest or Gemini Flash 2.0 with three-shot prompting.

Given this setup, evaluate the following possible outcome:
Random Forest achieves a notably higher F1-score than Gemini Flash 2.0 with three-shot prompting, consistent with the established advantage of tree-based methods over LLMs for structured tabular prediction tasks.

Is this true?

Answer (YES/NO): YES